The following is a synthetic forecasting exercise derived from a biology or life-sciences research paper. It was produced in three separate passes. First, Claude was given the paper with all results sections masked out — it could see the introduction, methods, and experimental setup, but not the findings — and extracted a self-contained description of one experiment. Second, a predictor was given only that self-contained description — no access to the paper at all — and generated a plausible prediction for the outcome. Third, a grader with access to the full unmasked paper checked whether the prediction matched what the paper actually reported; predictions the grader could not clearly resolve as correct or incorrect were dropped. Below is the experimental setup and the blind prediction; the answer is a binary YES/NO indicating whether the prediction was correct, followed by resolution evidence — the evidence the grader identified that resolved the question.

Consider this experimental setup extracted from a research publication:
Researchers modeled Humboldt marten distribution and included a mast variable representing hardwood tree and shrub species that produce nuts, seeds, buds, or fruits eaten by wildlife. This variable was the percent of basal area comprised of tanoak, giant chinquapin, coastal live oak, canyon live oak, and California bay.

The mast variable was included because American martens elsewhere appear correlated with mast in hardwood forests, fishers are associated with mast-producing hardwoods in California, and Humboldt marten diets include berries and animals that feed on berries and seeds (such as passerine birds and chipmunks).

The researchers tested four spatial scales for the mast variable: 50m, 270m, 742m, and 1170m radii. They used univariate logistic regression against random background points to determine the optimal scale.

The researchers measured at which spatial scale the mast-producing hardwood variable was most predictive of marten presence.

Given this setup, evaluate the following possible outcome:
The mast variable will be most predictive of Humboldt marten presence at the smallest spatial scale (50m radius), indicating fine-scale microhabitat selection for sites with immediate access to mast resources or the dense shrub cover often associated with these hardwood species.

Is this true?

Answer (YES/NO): NO